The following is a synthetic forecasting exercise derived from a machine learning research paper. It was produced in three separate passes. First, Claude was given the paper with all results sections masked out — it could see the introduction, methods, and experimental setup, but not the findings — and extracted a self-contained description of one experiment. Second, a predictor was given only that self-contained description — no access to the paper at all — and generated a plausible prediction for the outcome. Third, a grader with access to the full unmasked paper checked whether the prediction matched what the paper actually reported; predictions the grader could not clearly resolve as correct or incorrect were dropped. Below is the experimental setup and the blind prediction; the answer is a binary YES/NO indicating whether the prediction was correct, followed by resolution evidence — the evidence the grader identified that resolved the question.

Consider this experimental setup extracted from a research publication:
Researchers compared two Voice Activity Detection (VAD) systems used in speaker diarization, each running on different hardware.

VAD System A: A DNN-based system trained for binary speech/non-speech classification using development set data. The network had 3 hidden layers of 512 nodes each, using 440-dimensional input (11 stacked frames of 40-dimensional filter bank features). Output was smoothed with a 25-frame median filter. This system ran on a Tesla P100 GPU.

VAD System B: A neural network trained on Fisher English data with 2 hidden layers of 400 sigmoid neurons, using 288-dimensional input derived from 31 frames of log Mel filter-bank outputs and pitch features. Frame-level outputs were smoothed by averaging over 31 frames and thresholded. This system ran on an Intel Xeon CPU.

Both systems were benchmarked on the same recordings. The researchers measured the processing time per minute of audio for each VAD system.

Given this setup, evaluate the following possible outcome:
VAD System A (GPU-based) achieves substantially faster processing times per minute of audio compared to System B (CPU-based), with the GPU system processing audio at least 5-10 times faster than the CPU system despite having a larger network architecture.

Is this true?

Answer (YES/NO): YES